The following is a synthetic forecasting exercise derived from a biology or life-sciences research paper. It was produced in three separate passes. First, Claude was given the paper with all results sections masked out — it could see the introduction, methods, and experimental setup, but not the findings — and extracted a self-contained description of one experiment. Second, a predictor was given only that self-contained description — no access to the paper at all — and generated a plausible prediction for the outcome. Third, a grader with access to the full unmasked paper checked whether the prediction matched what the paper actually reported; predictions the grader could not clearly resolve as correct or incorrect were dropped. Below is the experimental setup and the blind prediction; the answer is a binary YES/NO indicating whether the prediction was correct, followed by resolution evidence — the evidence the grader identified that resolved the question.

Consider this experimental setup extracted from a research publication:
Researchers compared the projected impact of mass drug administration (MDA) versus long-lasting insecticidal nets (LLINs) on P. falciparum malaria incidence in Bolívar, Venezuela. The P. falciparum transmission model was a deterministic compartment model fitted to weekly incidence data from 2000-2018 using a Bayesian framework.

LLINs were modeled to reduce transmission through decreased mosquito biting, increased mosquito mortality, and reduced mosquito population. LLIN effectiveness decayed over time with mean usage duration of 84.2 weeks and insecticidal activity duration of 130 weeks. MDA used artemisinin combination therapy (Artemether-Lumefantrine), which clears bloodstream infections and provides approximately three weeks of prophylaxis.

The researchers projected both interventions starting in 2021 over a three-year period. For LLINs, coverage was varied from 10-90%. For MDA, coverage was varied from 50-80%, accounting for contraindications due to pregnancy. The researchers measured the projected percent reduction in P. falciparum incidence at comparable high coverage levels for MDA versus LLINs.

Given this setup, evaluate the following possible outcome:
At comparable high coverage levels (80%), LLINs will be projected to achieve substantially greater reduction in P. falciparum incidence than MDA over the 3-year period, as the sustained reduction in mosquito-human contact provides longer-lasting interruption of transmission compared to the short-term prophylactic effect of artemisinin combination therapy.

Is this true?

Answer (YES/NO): YES